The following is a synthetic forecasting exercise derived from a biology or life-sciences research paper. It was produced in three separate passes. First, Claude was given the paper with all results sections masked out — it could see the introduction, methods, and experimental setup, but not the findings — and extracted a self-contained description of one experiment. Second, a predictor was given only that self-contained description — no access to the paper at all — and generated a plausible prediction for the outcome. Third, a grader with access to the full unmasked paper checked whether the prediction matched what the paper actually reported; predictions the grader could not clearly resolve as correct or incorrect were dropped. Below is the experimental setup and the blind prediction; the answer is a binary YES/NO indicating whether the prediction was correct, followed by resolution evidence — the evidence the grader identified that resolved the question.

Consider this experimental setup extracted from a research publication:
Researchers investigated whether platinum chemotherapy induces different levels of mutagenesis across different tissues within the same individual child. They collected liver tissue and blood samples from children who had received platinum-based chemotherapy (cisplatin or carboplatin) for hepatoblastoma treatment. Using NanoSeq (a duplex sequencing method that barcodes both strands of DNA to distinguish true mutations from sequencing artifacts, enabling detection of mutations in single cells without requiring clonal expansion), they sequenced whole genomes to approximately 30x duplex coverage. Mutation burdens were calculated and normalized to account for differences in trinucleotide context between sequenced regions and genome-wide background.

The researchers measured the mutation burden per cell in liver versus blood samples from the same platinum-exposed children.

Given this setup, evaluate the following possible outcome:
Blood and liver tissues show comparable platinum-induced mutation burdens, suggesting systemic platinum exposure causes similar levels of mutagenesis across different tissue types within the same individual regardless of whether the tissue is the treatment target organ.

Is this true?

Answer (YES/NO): NO